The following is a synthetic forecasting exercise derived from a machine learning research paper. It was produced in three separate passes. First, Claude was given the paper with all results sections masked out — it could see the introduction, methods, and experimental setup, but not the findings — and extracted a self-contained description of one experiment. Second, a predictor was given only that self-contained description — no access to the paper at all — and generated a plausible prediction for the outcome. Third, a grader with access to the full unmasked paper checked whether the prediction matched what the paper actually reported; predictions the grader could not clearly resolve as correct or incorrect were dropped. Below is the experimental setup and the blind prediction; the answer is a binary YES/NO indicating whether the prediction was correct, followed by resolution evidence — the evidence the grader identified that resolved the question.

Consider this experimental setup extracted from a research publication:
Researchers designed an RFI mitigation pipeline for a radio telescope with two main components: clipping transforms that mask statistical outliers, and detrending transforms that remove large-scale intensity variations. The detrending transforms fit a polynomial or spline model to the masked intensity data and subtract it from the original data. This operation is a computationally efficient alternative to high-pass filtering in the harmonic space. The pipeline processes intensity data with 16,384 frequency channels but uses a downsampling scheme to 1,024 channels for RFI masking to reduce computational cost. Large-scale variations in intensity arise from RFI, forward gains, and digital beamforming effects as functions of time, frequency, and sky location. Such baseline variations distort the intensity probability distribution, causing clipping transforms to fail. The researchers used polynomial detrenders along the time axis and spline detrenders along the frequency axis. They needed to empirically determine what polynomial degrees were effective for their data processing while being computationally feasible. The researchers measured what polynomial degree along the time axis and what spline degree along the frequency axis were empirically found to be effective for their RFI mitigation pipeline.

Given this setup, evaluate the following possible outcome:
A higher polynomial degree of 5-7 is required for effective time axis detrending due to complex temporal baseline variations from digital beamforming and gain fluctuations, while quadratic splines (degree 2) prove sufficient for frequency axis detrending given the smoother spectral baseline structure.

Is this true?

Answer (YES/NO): NO